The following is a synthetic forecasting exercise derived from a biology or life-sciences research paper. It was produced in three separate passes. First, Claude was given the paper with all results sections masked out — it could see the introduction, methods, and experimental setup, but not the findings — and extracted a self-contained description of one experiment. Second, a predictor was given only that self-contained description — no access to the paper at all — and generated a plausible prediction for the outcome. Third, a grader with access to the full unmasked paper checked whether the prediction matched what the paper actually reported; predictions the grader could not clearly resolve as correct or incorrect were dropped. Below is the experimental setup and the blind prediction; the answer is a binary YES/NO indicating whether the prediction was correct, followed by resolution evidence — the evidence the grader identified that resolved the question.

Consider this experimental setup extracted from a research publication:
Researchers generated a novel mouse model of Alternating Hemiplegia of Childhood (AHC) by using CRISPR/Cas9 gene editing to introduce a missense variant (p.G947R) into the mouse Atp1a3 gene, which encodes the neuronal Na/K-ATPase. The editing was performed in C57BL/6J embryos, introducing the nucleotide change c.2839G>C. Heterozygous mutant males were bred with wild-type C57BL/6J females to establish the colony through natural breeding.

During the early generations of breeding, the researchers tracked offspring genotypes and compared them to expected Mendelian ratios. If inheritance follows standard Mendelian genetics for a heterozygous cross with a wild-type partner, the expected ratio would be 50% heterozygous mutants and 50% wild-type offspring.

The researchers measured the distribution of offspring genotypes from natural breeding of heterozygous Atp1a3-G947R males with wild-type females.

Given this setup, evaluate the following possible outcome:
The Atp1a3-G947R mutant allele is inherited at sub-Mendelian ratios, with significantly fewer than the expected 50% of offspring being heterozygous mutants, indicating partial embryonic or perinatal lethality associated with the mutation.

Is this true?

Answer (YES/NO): NO